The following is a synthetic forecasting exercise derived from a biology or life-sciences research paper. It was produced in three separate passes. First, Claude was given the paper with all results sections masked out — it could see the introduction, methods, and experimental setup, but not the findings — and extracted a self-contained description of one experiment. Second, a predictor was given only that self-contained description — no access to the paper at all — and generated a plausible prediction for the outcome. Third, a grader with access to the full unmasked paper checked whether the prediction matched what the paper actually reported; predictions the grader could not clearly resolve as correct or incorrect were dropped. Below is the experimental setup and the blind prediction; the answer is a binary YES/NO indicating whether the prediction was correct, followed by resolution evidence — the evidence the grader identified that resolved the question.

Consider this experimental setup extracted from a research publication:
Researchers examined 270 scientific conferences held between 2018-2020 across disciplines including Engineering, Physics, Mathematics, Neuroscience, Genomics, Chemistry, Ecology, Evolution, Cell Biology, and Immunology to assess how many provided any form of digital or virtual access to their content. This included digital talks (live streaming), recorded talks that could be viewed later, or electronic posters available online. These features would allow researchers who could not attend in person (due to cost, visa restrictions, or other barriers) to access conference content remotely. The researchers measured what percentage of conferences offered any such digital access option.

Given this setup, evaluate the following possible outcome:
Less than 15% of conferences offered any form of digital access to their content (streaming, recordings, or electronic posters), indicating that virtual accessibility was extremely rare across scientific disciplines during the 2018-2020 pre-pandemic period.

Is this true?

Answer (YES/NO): YES